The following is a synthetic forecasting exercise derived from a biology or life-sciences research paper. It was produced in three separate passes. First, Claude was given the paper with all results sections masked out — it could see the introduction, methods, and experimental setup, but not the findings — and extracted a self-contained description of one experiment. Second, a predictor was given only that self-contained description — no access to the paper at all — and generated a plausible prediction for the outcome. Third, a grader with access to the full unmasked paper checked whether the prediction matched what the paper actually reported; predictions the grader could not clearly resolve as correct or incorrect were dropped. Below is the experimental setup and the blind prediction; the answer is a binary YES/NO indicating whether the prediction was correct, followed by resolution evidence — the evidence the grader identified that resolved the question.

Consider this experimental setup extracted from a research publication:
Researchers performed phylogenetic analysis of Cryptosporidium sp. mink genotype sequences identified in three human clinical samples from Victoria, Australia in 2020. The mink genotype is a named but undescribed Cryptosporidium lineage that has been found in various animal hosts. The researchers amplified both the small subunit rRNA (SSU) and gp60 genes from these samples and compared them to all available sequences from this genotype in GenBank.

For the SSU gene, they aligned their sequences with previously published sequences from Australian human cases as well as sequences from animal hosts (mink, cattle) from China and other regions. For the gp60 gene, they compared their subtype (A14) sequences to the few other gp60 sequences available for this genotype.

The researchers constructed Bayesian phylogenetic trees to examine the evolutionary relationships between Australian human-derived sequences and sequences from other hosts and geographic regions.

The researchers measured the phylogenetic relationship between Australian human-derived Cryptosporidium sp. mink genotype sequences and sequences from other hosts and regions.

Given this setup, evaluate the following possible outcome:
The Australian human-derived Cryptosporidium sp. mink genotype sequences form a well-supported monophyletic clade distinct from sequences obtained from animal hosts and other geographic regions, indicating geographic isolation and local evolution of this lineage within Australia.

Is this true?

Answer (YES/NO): NO